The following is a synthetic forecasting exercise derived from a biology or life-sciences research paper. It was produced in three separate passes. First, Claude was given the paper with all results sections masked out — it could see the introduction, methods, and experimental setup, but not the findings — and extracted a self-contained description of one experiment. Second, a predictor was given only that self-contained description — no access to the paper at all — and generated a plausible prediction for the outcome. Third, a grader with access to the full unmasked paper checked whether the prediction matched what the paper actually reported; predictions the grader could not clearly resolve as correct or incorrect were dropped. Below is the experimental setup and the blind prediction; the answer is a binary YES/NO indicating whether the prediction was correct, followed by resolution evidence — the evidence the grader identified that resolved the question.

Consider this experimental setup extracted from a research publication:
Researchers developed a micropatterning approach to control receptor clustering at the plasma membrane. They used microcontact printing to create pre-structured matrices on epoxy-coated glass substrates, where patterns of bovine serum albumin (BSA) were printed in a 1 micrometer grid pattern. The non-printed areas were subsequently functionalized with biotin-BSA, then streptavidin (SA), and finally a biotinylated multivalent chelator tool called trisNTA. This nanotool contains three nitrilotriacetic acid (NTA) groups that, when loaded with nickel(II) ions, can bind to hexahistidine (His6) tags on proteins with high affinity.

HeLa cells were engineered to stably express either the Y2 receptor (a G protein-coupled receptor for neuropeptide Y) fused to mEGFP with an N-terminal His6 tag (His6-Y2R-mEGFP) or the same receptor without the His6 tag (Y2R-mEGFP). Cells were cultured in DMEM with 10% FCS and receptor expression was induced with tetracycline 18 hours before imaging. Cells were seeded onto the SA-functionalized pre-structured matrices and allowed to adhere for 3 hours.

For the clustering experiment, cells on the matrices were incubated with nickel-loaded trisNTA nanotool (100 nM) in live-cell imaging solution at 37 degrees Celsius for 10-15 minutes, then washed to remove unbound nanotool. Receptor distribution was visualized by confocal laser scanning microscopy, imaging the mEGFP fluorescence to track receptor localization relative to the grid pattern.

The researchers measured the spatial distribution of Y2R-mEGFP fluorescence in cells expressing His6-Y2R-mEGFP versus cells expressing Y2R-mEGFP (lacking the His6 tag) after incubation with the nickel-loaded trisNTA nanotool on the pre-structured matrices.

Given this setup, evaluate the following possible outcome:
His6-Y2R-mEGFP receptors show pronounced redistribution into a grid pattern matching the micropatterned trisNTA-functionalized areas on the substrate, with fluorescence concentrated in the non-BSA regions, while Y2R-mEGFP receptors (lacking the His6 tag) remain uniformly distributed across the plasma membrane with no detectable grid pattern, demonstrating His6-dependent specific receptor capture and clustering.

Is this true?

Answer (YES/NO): YES